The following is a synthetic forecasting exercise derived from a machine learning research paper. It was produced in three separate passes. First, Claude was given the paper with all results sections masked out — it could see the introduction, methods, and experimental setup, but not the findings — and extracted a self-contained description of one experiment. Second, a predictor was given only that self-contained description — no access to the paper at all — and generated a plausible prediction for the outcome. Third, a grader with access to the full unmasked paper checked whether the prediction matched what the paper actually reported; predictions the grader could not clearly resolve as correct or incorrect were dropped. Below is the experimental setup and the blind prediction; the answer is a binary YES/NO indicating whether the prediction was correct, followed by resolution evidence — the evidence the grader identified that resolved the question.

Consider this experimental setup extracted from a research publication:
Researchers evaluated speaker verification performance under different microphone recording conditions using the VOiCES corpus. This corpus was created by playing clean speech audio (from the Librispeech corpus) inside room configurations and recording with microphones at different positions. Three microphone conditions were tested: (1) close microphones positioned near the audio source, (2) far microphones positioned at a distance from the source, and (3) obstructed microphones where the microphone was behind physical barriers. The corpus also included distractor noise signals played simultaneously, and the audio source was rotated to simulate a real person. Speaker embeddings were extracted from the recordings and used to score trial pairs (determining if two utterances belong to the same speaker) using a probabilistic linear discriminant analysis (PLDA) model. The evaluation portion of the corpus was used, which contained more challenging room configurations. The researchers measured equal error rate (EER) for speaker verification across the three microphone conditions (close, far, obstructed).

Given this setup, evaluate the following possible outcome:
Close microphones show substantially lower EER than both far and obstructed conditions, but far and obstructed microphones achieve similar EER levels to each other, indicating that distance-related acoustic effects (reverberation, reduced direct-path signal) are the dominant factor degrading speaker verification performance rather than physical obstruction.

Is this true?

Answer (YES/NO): NO